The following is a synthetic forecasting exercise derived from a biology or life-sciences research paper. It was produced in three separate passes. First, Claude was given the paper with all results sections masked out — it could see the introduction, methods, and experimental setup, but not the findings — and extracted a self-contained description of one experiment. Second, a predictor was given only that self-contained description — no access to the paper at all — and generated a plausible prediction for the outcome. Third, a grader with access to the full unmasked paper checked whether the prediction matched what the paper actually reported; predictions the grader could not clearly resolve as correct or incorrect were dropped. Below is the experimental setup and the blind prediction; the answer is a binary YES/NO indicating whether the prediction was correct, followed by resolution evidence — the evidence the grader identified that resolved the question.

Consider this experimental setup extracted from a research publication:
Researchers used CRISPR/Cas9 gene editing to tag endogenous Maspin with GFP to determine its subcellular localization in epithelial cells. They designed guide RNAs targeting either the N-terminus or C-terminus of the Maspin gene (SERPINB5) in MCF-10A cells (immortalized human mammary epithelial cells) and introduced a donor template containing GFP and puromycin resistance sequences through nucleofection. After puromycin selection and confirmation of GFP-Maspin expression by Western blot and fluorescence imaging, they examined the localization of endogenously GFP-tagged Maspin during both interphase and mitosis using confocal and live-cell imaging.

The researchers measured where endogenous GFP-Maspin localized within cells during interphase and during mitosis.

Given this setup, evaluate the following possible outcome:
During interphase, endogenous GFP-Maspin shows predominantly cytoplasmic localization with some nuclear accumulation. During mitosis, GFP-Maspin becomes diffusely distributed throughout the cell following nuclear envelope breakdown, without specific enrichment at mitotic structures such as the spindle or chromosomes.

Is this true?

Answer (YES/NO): NO